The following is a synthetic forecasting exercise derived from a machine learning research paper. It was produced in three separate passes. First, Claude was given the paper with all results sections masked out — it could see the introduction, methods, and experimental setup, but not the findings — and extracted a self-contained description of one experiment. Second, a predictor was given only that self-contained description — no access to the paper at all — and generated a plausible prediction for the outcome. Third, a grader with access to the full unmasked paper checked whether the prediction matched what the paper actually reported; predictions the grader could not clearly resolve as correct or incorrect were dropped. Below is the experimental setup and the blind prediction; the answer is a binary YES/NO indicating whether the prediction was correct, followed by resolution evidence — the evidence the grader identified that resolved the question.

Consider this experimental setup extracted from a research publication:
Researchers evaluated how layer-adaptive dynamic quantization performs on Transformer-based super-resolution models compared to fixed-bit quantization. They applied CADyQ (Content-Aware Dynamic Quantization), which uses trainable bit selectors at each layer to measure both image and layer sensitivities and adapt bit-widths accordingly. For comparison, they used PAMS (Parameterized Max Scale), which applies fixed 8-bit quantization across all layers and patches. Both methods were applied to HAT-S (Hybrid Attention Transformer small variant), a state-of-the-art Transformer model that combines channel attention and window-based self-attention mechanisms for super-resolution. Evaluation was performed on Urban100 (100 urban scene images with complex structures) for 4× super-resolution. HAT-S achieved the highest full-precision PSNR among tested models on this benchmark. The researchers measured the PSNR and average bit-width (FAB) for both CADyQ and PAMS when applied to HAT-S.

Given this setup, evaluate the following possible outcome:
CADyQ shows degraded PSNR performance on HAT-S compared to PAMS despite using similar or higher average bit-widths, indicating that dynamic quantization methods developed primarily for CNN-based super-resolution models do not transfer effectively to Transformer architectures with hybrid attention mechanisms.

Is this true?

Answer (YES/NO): NO